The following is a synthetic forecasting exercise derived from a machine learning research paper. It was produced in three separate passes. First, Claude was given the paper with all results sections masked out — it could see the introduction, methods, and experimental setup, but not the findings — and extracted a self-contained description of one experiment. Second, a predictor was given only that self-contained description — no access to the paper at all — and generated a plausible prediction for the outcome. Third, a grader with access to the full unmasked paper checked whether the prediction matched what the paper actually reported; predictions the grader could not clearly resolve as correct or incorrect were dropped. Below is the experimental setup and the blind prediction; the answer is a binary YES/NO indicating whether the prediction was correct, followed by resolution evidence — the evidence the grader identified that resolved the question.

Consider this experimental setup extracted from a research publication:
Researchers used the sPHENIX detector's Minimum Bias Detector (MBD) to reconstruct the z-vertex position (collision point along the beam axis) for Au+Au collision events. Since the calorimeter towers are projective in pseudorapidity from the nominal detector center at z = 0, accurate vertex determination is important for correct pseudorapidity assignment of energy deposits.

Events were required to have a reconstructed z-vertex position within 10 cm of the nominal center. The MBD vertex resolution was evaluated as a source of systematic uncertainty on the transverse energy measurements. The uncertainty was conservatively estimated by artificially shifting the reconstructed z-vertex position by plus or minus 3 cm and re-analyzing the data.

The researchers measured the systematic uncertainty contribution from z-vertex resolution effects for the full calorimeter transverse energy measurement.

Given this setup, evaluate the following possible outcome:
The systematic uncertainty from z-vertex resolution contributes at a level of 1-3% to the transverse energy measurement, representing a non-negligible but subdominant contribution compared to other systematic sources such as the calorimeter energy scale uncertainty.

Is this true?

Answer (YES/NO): NO